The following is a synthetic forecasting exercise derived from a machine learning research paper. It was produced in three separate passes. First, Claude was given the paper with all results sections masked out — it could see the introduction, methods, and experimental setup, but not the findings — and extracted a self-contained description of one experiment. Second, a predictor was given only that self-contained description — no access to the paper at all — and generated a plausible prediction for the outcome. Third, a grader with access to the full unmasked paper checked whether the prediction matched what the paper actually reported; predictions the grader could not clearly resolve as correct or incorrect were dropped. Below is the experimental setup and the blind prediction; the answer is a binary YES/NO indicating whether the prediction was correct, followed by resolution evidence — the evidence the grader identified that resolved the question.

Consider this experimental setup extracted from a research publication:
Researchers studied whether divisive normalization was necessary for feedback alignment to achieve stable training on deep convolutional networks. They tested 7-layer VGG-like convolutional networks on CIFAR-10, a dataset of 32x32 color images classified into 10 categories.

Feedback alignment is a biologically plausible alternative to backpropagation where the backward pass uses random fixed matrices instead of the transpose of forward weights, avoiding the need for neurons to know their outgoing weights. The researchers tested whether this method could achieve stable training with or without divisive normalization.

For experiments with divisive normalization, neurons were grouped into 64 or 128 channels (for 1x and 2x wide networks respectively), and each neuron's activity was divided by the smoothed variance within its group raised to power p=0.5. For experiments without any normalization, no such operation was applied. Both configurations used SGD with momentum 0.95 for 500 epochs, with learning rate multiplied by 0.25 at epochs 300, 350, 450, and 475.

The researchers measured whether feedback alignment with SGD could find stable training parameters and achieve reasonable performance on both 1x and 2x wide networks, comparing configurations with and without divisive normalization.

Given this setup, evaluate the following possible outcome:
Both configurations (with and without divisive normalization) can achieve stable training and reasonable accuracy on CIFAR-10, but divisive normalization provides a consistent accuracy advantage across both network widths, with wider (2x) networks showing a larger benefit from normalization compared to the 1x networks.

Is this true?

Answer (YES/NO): NO